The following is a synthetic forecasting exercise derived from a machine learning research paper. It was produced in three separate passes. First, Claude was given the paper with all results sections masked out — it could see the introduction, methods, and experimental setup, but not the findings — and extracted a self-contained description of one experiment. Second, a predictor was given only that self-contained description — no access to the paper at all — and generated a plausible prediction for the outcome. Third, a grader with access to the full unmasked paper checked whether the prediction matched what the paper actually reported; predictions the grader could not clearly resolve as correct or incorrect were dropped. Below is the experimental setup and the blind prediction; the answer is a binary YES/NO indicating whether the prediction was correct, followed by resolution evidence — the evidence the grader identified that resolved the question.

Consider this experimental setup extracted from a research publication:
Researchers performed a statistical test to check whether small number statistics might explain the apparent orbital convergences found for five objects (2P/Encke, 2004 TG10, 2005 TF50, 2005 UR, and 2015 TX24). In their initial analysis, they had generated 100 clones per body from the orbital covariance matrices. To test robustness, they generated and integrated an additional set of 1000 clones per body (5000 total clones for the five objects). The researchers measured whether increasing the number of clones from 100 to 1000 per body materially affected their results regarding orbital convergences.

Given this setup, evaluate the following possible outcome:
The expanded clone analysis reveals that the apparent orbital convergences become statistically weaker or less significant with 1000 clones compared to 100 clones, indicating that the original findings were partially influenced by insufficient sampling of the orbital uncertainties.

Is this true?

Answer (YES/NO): NO